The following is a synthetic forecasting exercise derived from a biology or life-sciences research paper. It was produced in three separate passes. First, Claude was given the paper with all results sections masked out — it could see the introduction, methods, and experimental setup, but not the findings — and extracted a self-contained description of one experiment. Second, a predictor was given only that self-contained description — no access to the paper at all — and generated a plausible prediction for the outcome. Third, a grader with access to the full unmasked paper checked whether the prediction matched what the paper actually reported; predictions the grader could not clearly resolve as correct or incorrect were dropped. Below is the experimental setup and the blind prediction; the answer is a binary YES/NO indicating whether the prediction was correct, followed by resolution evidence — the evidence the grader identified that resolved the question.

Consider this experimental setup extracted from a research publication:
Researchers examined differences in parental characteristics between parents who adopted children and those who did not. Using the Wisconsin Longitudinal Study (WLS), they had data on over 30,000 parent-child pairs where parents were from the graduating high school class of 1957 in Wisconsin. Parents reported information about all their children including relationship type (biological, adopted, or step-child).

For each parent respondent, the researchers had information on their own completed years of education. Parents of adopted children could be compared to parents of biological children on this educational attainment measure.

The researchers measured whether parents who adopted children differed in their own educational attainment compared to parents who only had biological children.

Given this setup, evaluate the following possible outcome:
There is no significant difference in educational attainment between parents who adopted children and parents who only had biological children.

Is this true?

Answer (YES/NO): NO